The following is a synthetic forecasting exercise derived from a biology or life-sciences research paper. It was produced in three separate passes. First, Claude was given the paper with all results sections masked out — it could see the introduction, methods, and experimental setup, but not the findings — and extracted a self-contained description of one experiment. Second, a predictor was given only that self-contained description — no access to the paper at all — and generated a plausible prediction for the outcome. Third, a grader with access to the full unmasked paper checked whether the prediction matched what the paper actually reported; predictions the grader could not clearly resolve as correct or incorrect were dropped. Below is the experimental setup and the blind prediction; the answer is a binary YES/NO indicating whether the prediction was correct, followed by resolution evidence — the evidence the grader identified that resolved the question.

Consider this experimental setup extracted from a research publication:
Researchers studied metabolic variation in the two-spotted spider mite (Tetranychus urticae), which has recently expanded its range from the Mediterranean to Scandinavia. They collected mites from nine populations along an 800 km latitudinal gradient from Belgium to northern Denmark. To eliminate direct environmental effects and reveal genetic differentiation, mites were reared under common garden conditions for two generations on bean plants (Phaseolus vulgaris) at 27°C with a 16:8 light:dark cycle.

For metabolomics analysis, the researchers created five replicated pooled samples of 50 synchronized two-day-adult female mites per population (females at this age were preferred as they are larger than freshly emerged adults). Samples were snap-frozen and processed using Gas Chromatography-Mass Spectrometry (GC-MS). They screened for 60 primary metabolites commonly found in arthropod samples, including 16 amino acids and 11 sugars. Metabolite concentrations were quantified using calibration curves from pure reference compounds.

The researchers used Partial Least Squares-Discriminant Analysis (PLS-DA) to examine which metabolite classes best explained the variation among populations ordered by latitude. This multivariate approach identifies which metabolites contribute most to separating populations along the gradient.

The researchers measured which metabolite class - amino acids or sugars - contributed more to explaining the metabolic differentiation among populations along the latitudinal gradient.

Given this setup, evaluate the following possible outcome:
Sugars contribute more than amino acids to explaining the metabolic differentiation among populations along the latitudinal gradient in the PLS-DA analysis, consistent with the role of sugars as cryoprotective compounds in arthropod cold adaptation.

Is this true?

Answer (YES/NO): NO